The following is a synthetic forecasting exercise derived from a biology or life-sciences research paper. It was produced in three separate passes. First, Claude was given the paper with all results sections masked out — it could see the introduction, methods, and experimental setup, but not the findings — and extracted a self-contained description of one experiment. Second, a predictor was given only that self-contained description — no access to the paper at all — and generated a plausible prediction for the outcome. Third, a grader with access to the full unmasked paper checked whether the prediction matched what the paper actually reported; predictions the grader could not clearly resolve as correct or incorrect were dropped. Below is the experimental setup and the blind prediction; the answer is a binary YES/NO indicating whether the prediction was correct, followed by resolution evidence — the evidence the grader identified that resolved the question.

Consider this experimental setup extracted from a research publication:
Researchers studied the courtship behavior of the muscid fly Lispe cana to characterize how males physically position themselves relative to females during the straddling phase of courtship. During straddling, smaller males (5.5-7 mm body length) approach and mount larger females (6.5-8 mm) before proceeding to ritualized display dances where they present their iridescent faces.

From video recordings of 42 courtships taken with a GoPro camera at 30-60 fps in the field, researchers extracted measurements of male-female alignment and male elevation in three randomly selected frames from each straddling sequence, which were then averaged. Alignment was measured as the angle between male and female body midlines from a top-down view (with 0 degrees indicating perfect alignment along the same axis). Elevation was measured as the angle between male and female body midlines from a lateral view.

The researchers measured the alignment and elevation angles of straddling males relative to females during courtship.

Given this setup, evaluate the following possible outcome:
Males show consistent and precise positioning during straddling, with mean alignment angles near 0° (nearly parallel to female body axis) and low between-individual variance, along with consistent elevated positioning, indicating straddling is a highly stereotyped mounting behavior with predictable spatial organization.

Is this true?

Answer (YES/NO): YES